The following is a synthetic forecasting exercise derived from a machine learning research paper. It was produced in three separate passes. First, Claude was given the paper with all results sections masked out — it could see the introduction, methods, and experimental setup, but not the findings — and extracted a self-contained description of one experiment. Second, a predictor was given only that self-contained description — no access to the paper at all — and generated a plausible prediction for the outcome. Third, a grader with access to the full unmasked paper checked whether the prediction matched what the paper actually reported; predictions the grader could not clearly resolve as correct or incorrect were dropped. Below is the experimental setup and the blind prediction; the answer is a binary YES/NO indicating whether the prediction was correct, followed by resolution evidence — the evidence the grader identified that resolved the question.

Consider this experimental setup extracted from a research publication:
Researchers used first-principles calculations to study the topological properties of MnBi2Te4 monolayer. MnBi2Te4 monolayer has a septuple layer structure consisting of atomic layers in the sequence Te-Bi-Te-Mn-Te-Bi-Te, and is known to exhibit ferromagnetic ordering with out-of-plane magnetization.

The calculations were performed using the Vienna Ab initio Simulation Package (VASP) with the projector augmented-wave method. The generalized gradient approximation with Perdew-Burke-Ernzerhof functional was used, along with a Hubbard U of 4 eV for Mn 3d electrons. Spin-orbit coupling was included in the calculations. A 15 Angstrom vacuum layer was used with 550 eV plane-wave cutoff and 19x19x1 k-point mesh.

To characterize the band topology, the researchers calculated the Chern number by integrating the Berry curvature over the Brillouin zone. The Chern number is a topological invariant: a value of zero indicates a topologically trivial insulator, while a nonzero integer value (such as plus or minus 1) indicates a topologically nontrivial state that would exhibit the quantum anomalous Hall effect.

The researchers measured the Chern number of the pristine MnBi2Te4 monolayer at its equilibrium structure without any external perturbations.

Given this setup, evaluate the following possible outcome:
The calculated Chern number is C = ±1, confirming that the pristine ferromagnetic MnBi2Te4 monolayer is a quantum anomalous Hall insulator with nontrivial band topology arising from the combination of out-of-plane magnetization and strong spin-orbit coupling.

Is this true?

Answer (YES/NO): NO